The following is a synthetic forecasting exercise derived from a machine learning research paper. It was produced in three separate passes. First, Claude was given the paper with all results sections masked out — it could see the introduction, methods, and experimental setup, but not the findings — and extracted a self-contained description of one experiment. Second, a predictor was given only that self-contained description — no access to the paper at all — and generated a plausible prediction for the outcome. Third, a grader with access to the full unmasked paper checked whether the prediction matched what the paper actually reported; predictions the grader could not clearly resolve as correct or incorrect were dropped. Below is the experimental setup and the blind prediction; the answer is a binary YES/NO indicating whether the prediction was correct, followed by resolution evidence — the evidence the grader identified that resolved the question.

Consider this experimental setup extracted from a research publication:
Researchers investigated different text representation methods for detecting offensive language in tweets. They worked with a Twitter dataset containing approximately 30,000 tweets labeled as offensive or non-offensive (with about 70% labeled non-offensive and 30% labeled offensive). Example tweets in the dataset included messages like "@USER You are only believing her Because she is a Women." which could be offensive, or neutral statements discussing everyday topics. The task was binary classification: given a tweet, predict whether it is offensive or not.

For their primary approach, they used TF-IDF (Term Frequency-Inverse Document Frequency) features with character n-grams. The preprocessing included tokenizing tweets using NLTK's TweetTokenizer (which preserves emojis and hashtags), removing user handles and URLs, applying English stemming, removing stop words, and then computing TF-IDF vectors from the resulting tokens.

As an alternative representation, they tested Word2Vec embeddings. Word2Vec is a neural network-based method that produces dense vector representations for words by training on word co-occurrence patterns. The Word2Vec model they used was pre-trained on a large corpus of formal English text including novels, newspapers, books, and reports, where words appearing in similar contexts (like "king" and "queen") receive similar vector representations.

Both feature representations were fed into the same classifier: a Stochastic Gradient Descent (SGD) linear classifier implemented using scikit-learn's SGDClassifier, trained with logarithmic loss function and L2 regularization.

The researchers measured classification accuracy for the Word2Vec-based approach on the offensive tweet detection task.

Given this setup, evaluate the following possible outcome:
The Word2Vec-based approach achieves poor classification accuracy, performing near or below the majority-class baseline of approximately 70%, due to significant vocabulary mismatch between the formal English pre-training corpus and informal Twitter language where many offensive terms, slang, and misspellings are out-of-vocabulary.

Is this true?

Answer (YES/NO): YES